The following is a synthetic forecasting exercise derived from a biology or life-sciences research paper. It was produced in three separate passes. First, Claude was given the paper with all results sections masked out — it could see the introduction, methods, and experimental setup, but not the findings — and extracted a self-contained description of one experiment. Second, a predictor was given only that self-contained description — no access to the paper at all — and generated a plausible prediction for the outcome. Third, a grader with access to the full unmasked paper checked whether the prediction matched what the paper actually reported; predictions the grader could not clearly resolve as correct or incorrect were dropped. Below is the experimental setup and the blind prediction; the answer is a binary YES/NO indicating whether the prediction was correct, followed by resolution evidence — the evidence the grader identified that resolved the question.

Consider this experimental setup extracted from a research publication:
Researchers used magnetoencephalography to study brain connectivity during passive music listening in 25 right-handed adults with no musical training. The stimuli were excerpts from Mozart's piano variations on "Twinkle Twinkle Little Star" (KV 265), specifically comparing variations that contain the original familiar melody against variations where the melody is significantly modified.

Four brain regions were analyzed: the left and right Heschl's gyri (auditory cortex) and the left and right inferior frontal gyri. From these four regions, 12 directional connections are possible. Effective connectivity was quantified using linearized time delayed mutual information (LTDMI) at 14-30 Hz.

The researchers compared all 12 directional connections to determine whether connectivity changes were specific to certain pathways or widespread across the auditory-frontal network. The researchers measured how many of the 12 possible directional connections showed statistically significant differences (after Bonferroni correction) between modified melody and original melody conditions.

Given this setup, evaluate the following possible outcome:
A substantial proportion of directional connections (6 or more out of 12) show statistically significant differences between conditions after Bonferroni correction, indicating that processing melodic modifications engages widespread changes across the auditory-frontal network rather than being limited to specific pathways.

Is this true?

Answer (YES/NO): NO